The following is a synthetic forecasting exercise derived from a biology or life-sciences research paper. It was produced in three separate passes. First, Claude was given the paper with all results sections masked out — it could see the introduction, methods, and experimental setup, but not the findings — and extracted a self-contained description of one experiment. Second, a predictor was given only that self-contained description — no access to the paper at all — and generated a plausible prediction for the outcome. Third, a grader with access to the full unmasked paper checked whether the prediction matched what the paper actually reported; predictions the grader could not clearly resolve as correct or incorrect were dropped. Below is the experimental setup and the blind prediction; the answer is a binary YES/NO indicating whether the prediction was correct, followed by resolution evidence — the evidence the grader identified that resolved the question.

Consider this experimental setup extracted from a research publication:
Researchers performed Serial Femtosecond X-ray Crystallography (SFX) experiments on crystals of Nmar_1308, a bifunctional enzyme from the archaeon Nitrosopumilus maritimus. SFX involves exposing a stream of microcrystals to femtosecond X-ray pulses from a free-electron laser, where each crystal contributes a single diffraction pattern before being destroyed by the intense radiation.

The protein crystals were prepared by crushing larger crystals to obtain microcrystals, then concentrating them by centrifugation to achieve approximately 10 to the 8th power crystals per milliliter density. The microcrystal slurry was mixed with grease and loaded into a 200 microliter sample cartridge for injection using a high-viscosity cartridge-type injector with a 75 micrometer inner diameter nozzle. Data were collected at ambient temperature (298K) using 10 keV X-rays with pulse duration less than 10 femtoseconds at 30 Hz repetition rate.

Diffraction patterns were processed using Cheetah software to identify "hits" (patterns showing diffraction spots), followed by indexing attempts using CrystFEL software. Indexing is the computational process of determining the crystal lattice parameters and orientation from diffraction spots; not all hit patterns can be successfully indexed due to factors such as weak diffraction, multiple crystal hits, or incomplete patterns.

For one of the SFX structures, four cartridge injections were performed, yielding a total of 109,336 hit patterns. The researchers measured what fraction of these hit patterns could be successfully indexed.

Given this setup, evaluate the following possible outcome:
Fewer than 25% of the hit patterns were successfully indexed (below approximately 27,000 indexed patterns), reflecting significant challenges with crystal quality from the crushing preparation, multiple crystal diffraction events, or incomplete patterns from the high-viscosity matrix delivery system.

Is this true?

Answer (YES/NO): NO